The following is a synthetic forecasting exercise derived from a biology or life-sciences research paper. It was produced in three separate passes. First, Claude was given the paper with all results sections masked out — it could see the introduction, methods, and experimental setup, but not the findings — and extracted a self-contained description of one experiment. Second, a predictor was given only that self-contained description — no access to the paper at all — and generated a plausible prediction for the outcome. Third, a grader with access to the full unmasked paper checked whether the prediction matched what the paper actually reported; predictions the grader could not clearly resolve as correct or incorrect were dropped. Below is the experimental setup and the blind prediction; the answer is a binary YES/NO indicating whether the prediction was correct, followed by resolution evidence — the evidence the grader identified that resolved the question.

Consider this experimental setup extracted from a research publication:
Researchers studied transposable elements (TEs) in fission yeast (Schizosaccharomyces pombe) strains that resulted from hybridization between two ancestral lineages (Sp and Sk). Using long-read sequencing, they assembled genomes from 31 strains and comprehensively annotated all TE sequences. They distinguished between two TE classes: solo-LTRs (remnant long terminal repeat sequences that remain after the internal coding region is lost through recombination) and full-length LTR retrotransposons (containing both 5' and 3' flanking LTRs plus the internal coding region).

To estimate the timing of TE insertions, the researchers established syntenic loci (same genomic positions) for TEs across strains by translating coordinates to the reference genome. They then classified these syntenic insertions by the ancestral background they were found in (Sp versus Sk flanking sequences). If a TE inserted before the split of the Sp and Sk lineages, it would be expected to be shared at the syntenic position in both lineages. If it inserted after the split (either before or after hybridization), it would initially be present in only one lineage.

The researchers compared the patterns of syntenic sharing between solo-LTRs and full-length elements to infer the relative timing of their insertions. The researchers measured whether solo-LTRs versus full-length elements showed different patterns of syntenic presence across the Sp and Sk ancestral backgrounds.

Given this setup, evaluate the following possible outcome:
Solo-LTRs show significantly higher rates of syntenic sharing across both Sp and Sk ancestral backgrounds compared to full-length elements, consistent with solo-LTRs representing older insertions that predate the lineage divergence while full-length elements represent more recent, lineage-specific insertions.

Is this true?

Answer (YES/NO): YES